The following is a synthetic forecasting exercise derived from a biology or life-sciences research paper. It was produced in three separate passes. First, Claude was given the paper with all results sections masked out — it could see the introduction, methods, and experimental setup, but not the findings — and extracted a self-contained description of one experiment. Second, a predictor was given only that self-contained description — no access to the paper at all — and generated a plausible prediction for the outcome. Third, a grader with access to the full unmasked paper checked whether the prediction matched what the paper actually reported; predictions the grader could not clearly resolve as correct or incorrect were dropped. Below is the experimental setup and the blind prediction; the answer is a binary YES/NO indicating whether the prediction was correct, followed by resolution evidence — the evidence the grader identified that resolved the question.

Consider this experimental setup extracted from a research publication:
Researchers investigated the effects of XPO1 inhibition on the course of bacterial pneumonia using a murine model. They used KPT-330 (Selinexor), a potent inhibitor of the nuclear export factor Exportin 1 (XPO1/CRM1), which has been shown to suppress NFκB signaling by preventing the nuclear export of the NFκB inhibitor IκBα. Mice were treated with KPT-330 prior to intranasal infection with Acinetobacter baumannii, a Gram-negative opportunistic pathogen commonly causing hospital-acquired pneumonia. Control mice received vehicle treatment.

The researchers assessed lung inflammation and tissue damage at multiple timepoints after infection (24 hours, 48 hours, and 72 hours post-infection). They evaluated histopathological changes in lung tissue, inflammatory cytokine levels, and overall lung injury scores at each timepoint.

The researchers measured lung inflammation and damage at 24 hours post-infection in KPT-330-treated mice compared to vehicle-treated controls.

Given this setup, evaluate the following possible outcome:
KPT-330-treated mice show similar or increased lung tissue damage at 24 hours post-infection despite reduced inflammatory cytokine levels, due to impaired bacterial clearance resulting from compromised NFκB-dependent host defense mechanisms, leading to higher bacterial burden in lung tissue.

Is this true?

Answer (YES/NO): NO